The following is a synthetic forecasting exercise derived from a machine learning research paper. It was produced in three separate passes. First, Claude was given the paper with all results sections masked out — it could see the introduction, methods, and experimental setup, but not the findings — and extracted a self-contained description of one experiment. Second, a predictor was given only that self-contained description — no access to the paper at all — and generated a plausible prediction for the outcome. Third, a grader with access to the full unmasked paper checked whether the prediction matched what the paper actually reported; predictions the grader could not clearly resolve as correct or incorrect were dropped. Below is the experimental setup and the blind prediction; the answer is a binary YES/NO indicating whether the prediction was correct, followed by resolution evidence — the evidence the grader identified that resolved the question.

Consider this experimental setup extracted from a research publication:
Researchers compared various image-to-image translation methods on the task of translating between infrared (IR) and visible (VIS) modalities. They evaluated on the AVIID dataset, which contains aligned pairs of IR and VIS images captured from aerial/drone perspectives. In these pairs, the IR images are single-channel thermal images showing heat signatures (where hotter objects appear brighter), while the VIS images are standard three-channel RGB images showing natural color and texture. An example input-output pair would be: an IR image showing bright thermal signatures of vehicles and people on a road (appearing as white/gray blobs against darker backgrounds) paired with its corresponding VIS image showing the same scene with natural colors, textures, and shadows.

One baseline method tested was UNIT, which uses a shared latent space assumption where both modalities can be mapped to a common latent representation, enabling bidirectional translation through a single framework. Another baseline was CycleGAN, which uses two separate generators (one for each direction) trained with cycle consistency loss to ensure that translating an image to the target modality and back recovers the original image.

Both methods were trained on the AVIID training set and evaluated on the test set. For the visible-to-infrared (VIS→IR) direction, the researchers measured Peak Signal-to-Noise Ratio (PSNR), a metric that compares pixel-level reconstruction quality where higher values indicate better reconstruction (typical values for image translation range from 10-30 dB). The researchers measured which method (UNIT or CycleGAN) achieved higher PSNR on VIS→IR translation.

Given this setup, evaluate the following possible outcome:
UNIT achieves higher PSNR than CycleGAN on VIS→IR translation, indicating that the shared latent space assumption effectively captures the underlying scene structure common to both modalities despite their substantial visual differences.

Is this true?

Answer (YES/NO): YES